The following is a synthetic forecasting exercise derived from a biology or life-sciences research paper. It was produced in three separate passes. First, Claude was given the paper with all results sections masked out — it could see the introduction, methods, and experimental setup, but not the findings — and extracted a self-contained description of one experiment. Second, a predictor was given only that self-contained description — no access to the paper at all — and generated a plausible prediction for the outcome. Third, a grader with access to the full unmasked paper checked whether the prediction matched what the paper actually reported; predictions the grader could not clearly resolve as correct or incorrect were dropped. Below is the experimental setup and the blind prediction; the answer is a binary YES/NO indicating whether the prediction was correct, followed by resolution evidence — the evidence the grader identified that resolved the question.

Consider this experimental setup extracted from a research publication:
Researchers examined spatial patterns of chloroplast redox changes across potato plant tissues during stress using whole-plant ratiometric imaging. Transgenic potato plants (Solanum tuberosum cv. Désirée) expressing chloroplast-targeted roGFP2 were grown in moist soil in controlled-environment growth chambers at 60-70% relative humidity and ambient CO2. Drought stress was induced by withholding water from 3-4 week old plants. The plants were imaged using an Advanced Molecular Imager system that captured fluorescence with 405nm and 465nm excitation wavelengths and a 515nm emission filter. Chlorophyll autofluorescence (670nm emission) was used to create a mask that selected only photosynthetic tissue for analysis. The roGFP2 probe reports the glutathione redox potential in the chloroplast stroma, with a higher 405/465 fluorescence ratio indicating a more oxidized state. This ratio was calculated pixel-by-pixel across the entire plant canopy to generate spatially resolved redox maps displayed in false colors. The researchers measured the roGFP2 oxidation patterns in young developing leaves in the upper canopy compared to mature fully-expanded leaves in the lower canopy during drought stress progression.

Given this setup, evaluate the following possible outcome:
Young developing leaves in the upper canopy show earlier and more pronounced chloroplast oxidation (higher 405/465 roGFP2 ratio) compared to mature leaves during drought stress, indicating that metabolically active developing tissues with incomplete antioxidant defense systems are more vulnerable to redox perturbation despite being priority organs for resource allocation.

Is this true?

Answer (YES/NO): NO